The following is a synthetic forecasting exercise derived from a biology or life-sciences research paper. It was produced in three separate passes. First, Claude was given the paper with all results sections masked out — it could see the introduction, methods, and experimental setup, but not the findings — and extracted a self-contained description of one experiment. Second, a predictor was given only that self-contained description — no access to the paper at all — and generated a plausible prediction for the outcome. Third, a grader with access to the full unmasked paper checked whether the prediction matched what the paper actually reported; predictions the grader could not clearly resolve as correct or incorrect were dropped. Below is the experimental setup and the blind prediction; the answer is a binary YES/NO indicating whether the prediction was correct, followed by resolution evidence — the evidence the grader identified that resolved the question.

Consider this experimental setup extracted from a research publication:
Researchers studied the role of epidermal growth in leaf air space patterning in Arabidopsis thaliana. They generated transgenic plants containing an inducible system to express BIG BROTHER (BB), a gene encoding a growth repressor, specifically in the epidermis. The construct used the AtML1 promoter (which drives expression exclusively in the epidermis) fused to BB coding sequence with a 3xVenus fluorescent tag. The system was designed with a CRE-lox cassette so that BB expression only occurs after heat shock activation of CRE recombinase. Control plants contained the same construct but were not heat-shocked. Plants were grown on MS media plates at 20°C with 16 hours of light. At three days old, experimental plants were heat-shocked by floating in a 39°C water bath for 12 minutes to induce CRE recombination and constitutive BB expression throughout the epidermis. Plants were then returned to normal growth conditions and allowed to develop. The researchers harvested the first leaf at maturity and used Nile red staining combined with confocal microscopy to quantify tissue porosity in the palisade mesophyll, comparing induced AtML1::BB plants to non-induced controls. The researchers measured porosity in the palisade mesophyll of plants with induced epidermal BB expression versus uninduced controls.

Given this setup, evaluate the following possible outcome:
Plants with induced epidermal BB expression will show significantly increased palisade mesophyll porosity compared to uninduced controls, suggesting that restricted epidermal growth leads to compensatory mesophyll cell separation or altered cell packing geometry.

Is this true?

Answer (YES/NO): NO